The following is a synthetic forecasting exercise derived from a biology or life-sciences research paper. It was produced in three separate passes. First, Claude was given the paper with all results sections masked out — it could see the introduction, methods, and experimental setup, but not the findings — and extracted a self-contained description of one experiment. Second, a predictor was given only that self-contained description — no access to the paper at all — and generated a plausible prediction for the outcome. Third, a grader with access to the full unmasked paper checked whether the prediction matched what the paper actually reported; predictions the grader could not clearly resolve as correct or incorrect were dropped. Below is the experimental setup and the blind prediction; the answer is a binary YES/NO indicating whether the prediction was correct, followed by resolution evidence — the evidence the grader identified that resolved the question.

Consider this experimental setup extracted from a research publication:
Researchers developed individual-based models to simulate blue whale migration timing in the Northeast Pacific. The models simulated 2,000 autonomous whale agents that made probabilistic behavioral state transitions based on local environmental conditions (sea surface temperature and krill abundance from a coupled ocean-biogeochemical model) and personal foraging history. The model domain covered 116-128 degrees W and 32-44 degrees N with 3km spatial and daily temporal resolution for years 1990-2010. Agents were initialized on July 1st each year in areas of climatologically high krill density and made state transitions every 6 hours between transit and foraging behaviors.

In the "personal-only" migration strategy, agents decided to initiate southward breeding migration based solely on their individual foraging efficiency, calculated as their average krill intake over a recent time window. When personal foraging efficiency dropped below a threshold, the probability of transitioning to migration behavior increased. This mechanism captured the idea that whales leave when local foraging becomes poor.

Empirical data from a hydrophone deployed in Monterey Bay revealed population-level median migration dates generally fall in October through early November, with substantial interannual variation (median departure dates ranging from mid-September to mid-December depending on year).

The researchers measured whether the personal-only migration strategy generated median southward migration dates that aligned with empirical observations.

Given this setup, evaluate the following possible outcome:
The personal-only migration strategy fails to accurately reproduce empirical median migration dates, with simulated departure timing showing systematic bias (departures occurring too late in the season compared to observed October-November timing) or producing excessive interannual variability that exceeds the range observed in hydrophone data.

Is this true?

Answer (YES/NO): NO